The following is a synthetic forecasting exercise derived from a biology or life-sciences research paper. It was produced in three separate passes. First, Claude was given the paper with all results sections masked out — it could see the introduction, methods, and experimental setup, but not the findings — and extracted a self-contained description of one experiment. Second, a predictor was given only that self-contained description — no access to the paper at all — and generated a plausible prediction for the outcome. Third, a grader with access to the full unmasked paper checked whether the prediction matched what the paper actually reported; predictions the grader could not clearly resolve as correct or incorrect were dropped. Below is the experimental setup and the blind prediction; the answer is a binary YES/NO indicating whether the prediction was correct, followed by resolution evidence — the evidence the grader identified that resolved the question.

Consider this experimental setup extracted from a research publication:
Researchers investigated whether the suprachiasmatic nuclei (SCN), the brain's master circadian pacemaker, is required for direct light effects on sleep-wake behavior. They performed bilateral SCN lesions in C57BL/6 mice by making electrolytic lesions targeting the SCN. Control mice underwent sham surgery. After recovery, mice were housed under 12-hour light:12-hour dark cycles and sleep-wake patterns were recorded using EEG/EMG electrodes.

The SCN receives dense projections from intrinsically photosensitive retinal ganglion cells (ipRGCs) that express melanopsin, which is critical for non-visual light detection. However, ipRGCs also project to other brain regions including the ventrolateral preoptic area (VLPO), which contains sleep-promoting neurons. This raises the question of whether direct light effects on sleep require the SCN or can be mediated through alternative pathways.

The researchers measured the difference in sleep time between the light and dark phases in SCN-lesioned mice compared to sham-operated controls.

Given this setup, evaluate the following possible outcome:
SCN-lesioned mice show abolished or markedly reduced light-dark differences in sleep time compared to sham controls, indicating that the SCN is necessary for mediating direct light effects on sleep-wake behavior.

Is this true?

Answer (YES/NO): NO